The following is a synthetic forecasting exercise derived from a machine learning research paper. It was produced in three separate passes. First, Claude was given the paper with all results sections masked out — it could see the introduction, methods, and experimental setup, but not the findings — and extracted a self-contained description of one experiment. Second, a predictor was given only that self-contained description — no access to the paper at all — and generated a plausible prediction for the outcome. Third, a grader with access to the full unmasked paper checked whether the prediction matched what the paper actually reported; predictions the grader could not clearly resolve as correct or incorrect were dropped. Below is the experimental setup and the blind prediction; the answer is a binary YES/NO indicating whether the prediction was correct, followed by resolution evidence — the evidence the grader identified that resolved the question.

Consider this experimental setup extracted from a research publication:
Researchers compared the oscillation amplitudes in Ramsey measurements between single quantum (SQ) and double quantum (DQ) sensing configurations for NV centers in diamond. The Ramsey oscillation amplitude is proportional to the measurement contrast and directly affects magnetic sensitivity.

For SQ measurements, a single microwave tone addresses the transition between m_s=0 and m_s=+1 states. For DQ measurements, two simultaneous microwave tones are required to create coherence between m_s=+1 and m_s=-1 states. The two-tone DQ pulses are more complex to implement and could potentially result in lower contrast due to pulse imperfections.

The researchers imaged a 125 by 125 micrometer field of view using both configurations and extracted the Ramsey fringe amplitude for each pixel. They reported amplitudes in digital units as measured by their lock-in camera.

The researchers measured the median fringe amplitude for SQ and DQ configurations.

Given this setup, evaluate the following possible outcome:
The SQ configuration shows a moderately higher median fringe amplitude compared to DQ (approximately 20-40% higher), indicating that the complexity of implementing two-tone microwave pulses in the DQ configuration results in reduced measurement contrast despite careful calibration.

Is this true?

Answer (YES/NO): NO